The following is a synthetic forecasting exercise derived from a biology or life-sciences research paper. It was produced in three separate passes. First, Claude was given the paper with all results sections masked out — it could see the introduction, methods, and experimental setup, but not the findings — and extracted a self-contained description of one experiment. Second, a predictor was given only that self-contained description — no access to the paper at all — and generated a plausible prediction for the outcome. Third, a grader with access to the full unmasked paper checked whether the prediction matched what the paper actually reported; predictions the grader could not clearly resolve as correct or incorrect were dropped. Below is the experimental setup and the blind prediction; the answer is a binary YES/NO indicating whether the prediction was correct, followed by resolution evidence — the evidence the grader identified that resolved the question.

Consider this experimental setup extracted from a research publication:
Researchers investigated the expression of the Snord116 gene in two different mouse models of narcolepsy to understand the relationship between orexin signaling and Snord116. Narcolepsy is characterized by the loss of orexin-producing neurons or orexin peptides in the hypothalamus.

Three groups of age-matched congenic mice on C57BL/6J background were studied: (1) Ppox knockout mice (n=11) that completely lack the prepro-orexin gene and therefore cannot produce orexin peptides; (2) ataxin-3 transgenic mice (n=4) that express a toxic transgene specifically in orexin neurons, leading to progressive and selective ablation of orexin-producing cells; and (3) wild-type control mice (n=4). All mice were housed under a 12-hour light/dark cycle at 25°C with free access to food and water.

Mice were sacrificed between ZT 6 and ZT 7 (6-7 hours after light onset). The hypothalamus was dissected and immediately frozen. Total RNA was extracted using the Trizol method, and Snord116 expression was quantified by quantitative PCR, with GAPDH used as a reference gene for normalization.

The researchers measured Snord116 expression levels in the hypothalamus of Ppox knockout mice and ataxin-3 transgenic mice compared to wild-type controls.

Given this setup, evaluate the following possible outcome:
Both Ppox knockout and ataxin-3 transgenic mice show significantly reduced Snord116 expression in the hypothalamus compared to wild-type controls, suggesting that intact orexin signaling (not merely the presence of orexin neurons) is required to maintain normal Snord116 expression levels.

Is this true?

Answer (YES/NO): NO